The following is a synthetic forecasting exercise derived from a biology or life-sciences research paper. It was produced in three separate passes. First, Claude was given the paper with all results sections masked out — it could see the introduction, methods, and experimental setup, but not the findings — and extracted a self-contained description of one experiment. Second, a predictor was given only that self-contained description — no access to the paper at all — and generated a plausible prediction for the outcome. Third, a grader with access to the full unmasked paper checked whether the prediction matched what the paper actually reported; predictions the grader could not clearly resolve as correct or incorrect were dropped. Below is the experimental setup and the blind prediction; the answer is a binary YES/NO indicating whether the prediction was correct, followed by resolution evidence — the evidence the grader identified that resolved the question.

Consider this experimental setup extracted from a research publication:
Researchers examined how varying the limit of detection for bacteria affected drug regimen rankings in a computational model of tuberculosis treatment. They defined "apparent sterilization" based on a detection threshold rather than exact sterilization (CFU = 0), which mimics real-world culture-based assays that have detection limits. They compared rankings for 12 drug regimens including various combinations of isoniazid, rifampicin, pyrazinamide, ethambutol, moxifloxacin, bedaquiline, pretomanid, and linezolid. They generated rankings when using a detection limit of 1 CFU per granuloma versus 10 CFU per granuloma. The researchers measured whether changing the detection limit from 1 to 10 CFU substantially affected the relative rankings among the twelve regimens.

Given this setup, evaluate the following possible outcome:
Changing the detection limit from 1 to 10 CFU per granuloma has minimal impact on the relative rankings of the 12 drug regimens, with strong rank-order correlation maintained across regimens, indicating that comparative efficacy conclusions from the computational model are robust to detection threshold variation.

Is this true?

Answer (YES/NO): NO